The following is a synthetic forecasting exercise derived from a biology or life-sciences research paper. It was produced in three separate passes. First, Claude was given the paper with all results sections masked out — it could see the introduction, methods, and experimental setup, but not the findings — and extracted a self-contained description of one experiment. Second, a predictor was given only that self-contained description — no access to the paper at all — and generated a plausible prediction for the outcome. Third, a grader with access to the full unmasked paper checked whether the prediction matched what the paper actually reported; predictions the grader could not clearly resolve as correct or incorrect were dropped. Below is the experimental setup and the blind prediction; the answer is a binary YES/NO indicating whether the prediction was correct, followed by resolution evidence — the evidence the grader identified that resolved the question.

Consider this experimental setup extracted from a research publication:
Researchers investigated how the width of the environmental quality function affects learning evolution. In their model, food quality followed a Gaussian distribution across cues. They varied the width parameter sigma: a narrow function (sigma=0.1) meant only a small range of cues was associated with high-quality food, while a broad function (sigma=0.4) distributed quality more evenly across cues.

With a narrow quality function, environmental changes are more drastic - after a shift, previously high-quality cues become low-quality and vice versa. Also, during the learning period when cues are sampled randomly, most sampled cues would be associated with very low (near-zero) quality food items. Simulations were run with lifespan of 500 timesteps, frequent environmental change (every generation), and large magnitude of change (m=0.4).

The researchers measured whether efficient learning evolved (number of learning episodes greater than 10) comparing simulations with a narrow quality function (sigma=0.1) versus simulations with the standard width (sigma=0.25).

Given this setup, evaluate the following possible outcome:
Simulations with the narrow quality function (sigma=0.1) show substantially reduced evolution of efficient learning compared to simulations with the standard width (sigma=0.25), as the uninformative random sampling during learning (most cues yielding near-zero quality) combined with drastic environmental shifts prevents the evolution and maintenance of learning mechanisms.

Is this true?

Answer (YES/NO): YES